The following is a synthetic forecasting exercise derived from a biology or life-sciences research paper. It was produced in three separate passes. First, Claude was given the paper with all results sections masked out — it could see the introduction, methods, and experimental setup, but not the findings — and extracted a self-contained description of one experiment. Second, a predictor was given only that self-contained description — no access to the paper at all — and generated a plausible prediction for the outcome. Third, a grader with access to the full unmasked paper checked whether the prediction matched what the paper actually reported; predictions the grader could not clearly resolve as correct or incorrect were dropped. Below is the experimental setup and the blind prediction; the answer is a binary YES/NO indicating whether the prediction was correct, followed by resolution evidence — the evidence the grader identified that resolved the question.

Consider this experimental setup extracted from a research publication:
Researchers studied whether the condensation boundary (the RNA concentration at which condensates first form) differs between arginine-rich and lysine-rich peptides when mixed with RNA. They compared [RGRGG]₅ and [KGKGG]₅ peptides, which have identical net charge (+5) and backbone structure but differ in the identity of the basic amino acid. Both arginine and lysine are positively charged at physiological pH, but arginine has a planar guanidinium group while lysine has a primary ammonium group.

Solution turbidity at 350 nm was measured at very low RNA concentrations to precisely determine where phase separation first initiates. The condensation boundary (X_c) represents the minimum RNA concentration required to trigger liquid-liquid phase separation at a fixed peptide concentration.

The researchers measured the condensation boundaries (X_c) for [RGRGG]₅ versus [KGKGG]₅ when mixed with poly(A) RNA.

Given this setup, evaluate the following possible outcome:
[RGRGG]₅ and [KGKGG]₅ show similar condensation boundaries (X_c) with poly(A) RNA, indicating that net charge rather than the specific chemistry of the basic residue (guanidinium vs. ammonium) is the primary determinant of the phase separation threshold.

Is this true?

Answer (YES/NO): YES